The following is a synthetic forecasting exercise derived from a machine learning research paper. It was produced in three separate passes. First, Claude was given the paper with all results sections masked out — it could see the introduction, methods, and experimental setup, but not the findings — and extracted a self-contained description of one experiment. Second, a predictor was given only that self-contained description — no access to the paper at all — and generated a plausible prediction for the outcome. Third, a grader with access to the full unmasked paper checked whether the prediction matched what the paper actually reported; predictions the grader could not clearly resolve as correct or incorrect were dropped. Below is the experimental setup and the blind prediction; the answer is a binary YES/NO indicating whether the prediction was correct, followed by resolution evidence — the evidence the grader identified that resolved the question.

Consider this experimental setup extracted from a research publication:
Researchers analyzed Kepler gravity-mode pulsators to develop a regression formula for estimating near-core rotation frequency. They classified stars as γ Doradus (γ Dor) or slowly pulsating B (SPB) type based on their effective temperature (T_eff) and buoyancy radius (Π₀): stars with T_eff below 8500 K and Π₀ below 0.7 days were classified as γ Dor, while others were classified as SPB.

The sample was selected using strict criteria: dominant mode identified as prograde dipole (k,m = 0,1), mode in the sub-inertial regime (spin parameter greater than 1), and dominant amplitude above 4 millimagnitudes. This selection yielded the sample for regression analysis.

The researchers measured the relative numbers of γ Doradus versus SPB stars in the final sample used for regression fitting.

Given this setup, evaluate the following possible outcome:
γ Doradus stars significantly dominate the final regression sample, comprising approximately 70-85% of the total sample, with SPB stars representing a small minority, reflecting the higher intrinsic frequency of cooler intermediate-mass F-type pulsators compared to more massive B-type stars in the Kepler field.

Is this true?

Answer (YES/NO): NO